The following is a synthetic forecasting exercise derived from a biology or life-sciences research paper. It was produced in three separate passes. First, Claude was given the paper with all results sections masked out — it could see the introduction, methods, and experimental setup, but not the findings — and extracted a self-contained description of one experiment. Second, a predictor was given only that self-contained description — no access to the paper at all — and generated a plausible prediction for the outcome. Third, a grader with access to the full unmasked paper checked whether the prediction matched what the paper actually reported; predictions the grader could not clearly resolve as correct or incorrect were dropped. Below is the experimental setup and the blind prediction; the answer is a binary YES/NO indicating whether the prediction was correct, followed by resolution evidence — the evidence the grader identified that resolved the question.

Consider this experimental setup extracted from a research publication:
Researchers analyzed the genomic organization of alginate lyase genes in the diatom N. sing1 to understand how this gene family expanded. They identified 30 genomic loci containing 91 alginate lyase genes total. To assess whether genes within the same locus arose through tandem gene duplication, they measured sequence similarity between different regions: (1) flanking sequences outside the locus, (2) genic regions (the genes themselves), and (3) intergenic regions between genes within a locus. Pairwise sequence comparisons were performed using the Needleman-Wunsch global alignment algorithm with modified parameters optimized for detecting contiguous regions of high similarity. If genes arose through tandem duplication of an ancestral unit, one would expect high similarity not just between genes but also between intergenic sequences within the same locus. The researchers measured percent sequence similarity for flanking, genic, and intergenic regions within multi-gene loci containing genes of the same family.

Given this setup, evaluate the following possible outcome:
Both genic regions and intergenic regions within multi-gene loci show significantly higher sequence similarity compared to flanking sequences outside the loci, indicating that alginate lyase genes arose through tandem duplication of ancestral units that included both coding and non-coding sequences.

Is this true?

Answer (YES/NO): NO